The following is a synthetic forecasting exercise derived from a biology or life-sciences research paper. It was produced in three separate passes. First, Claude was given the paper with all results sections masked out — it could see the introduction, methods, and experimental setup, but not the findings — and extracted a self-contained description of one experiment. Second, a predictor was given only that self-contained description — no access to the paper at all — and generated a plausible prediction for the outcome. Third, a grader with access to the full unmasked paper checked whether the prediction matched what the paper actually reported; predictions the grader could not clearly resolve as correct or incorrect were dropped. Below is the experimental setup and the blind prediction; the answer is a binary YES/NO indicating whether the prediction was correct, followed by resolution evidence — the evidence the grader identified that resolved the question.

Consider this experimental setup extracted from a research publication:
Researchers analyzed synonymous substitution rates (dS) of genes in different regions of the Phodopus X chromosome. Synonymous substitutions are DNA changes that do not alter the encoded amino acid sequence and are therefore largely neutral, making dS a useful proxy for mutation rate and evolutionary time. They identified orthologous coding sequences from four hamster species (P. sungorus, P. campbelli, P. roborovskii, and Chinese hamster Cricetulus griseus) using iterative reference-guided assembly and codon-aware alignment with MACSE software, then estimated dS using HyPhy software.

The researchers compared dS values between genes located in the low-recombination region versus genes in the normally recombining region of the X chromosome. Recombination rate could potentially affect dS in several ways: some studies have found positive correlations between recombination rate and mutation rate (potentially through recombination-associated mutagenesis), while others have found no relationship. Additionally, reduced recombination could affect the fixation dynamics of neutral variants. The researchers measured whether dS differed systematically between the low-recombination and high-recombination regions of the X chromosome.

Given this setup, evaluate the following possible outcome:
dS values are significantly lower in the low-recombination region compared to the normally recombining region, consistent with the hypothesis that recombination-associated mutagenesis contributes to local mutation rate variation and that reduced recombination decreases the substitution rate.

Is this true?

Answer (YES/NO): NO